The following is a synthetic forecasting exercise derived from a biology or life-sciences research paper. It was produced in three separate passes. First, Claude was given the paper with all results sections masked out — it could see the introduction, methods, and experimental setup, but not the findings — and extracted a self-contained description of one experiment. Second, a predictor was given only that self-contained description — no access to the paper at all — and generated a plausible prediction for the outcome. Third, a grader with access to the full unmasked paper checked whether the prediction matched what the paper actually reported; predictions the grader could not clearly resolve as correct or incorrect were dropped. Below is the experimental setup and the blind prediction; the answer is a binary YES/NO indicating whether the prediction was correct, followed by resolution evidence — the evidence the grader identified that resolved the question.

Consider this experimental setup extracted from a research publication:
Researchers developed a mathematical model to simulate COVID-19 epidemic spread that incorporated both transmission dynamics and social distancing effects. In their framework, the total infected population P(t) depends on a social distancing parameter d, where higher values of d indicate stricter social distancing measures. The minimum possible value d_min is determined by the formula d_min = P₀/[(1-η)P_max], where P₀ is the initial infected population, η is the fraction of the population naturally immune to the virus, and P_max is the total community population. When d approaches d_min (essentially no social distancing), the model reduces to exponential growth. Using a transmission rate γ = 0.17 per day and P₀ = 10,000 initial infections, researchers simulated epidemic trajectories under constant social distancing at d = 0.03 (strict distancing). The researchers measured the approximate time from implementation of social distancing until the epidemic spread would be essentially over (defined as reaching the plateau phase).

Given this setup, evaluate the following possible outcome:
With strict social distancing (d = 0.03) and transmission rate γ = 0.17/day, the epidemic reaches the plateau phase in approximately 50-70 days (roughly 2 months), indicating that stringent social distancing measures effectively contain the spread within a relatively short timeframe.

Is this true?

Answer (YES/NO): YES